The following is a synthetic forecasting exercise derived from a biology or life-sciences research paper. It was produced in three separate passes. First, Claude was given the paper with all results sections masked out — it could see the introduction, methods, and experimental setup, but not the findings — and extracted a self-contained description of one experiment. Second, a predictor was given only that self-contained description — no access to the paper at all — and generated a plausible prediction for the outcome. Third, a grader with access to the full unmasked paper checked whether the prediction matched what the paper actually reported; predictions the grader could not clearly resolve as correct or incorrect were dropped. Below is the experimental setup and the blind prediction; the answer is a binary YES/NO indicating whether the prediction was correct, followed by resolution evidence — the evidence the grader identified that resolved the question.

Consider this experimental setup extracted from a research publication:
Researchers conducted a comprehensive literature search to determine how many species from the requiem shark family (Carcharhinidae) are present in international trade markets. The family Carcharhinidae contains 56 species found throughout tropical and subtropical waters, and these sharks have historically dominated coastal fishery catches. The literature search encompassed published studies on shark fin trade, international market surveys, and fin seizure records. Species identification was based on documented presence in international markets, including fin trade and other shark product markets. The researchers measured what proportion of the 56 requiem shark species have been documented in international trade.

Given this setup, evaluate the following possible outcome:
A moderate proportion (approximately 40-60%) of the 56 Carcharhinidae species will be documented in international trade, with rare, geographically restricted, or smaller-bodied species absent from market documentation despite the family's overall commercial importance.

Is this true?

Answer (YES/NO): NO